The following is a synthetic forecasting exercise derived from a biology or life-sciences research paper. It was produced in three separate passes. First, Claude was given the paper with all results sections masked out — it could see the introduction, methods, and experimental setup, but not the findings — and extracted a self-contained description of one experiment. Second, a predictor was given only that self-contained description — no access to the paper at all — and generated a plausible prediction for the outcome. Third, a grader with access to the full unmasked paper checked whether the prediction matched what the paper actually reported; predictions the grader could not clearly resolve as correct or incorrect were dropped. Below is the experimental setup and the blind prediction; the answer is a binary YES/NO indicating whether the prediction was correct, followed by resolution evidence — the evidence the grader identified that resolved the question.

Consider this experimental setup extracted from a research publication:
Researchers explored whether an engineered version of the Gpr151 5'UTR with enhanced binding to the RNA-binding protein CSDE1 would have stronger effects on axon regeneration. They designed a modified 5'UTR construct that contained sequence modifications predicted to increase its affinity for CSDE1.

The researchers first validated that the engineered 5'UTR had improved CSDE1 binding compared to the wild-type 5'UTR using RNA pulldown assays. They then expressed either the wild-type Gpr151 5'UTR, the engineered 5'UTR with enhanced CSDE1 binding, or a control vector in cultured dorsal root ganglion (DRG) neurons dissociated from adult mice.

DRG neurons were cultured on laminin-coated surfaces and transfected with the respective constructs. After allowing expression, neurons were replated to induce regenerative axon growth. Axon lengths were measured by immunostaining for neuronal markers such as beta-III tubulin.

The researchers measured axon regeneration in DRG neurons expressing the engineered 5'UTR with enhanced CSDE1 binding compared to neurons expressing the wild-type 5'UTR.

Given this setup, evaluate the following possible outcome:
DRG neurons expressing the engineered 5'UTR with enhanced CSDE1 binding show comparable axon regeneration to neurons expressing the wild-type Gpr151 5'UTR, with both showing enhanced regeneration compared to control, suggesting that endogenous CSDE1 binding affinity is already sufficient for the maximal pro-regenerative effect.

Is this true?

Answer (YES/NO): NO